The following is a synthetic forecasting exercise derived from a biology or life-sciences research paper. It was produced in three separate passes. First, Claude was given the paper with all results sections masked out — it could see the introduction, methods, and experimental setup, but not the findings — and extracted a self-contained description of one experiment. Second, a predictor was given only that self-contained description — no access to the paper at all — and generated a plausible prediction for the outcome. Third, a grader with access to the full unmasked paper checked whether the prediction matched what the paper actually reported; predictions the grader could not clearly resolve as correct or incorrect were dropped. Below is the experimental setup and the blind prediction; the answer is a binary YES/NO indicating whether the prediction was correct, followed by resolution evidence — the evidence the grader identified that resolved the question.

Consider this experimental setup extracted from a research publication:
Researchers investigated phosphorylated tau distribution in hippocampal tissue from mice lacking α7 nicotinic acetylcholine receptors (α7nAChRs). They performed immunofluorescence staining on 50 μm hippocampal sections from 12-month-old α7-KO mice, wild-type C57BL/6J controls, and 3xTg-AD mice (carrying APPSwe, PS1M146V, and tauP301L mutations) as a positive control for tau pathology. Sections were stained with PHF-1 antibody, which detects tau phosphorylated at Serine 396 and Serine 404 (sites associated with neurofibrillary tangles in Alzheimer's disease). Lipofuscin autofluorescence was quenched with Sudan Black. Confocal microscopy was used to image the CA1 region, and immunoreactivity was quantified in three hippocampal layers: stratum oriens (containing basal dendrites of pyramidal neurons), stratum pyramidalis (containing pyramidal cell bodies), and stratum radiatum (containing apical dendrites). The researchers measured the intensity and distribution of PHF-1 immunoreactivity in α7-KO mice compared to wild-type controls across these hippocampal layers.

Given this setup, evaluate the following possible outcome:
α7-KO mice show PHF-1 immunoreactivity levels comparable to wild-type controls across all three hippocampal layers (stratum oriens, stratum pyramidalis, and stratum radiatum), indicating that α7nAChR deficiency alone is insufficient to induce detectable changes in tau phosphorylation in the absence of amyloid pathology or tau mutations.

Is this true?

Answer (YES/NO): NO